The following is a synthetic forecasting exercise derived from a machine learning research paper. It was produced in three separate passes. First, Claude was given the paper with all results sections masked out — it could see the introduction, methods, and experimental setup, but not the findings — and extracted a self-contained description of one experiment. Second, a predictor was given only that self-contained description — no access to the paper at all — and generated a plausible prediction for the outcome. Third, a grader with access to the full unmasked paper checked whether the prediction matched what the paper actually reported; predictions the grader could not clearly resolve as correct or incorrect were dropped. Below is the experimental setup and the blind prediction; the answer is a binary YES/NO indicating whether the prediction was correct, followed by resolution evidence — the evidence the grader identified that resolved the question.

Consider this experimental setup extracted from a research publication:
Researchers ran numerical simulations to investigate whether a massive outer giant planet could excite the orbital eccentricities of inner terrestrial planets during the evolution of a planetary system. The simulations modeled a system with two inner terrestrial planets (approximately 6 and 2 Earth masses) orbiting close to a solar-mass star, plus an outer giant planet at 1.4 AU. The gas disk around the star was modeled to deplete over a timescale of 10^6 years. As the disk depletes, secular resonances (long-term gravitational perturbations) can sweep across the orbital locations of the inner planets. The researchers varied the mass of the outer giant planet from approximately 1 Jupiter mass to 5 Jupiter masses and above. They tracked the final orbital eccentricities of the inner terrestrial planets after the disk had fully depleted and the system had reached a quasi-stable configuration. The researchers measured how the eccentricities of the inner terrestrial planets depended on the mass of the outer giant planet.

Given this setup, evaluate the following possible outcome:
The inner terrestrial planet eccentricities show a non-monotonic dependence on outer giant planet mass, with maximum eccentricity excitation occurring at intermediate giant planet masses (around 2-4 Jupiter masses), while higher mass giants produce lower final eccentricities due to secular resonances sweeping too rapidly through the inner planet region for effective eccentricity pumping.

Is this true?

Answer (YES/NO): NO